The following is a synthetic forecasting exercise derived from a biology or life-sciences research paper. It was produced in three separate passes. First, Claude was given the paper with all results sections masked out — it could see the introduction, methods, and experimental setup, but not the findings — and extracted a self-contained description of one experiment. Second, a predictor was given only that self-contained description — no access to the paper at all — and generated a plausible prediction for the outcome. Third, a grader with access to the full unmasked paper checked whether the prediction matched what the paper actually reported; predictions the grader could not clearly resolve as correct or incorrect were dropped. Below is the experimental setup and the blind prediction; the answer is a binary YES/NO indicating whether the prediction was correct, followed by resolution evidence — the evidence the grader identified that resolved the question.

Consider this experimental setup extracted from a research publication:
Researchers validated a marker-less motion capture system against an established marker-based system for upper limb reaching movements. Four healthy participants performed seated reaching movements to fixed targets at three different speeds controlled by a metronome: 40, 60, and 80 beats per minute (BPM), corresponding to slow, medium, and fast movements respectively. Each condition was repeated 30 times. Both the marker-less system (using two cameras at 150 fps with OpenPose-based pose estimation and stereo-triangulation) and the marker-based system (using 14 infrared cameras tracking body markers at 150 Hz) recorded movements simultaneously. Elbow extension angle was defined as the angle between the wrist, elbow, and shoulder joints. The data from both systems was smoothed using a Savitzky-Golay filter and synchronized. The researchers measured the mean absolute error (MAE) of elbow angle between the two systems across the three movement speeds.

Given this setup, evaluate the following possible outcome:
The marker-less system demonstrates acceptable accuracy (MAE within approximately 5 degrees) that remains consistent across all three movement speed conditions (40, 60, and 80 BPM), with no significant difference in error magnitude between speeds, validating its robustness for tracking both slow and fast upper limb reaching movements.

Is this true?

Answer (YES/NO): YES